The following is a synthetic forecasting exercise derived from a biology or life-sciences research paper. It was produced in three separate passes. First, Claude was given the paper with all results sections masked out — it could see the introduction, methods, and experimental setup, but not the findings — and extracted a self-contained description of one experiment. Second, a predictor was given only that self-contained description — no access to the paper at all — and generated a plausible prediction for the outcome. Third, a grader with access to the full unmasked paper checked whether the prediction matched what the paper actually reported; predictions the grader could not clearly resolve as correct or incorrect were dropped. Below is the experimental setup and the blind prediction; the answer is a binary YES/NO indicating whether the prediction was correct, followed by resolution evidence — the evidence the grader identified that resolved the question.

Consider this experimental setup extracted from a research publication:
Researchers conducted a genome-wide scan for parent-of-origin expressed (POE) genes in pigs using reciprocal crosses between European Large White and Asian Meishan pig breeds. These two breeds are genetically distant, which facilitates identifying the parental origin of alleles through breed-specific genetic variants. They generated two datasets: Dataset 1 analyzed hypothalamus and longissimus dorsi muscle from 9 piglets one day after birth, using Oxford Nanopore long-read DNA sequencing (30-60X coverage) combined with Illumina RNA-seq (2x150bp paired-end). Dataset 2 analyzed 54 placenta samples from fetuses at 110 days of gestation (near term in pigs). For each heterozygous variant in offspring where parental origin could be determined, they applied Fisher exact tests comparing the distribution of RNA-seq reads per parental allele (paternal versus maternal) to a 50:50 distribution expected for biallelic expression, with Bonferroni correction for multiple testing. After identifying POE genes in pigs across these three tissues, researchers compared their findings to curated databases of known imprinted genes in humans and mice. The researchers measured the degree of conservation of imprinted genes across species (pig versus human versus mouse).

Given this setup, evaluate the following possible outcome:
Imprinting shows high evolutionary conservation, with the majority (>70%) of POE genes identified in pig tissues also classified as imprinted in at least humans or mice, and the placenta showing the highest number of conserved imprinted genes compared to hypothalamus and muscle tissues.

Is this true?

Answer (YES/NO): NO